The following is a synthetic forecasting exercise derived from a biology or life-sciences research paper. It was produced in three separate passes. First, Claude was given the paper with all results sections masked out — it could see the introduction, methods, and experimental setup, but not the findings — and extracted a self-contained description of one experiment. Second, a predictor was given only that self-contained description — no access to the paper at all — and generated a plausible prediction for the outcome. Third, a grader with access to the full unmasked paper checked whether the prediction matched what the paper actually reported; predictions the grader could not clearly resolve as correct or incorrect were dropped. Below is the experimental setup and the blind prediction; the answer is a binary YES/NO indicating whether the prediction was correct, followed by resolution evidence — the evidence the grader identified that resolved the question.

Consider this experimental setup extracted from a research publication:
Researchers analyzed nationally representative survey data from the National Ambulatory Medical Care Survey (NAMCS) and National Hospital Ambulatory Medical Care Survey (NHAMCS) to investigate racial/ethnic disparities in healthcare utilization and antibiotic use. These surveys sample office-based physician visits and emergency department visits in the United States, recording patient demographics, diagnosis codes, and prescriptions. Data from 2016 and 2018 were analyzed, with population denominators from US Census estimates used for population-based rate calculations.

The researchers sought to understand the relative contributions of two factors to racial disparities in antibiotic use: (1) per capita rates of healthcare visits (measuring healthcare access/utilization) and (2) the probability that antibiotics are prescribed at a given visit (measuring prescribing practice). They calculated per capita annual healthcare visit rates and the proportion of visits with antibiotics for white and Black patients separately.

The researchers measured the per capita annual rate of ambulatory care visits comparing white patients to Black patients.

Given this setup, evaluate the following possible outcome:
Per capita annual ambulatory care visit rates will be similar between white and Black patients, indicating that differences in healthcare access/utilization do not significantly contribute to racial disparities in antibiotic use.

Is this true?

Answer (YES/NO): NO